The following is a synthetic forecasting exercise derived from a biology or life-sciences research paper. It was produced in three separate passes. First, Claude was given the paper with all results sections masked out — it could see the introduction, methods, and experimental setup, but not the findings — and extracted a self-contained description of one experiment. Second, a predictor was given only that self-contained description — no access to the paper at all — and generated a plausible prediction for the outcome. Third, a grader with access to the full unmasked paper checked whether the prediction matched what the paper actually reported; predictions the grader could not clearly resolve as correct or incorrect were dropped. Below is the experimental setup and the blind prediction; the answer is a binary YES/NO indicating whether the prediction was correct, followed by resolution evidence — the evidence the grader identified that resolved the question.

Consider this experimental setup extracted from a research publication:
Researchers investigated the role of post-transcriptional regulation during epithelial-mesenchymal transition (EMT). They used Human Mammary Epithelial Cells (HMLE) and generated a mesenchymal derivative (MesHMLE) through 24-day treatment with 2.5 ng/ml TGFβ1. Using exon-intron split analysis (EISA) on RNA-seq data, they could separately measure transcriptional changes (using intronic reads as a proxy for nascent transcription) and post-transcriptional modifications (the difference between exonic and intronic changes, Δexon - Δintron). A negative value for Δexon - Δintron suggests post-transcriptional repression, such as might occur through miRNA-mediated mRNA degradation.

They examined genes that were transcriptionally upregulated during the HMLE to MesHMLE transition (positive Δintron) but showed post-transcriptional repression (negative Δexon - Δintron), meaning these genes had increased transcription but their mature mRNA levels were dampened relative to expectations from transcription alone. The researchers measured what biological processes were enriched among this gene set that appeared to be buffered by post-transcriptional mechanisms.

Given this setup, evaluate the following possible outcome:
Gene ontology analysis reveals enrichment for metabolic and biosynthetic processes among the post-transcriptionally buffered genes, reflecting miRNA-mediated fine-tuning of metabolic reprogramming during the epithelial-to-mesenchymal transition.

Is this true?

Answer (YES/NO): NO